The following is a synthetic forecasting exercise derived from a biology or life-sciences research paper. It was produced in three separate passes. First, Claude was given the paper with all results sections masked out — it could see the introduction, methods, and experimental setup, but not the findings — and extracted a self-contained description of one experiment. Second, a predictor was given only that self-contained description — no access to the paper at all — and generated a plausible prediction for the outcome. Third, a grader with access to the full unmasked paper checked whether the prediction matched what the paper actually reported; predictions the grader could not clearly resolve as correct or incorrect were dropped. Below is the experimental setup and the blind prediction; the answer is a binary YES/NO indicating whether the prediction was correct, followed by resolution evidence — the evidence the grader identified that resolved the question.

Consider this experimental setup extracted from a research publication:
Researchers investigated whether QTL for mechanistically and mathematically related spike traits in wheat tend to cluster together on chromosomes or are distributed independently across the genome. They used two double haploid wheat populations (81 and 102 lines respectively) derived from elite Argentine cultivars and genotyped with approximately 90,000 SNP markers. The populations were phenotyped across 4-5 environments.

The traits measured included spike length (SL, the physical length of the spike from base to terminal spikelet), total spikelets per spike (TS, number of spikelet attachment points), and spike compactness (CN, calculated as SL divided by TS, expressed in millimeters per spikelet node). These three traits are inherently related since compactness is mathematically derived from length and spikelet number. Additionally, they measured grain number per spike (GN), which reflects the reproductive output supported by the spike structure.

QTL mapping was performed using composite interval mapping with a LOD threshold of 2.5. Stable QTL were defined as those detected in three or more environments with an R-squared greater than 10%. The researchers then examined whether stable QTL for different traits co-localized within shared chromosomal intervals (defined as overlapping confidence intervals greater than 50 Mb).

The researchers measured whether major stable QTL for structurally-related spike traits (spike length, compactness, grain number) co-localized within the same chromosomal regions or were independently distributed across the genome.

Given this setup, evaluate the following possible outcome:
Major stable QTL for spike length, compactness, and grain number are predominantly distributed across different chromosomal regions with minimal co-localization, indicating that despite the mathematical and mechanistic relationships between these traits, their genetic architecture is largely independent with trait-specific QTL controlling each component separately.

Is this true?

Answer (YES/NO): NO